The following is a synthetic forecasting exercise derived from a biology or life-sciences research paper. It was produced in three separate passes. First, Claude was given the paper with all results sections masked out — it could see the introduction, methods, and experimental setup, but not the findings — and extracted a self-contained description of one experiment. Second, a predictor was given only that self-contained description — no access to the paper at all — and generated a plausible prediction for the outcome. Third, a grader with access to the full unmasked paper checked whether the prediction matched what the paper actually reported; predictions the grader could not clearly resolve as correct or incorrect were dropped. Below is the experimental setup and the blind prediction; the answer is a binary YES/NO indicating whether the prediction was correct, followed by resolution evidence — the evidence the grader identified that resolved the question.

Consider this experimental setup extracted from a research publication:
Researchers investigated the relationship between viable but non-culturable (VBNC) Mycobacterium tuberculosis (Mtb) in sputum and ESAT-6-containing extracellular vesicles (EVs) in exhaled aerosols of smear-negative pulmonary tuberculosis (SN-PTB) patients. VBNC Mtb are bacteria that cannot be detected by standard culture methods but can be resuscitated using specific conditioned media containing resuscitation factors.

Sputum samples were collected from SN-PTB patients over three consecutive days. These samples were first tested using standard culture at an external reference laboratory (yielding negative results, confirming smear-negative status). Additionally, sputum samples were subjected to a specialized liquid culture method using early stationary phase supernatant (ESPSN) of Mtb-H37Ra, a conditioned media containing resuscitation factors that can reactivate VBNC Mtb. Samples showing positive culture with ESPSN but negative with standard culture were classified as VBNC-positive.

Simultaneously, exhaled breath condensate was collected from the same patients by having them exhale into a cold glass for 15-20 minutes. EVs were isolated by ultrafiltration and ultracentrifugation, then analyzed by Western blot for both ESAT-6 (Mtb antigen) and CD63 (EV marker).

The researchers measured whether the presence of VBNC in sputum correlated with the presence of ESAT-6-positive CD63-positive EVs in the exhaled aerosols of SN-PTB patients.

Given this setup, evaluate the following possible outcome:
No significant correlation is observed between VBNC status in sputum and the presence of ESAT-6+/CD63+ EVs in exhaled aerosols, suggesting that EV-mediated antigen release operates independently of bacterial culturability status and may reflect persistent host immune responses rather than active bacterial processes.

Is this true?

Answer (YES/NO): NO